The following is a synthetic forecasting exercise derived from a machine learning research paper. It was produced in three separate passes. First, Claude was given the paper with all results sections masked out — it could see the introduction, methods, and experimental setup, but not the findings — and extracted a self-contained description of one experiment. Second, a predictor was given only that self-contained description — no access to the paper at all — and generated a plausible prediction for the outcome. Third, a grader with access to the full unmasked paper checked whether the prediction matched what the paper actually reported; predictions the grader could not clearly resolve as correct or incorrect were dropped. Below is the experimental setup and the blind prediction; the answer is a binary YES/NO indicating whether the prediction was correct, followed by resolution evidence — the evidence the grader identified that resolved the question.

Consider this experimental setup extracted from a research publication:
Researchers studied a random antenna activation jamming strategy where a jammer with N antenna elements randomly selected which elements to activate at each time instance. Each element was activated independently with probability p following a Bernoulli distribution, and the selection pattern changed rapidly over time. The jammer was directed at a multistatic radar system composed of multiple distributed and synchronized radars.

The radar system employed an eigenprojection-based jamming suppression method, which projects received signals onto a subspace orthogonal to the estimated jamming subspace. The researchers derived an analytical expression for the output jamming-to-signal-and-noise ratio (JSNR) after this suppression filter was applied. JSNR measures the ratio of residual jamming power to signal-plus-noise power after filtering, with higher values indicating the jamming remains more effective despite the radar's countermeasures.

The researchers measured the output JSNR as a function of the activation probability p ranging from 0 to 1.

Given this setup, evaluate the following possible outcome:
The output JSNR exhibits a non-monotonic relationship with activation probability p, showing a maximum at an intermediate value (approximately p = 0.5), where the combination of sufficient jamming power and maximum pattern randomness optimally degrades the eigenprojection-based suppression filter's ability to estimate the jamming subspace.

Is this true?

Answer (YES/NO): YES